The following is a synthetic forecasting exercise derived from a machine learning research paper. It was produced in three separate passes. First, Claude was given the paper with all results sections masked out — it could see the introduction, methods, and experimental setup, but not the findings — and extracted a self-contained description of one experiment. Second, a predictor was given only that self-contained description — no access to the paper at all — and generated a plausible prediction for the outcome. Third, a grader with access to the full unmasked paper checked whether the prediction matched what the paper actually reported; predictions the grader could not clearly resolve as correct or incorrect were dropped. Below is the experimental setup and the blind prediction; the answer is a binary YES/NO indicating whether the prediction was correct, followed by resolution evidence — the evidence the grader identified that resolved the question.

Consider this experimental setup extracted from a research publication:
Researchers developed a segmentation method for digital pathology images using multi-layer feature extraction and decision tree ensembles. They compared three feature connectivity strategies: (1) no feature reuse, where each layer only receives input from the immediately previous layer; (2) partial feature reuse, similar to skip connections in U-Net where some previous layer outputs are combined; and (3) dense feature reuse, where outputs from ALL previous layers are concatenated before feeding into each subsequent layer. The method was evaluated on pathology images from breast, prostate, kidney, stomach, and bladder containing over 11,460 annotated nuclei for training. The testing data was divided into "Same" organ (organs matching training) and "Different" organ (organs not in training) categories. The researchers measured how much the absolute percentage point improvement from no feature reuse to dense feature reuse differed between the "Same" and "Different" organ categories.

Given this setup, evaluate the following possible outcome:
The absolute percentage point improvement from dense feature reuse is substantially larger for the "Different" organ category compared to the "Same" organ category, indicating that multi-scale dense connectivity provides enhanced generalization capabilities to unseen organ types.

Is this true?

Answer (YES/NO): NO